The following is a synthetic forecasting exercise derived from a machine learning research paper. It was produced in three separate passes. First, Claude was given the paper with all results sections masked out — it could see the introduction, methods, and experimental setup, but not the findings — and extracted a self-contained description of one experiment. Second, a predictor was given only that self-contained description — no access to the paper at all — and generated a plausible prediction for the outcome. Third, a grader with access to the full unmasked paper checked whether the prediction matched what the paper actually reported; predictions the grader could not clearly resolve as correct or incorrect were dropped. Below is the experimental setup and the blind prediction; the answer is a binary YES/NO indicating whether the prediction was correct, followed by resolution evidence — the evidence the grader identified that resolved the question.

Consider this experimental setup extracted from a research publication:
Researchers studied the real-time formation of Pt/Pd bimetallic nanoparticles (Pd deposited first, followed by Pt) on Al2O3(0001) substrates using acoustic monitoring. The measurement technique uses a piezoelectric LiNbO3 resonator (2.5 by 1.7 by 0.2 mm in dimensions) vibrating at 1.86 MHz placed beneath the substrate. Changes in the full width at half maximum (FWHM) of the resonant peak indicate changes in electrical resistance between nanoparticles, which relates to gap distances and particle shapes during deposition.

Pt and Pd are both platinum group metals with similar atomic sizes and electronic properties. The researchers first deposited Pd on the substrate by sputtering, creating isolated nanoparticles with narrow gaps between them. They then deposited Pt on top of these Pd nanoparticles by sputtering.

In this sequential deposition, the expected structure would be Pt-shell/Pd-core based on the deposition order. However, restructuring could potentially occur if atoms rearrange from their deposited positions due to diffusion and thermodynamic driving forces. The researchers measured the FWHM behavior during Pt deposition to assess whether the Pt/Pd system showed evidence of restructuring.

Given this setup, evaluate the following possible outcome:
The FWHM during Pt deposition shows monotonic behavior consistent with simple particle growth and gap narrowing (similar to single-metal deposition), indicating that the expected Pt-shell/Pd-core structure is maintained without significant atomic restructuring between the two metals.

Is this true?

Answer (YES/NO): NO